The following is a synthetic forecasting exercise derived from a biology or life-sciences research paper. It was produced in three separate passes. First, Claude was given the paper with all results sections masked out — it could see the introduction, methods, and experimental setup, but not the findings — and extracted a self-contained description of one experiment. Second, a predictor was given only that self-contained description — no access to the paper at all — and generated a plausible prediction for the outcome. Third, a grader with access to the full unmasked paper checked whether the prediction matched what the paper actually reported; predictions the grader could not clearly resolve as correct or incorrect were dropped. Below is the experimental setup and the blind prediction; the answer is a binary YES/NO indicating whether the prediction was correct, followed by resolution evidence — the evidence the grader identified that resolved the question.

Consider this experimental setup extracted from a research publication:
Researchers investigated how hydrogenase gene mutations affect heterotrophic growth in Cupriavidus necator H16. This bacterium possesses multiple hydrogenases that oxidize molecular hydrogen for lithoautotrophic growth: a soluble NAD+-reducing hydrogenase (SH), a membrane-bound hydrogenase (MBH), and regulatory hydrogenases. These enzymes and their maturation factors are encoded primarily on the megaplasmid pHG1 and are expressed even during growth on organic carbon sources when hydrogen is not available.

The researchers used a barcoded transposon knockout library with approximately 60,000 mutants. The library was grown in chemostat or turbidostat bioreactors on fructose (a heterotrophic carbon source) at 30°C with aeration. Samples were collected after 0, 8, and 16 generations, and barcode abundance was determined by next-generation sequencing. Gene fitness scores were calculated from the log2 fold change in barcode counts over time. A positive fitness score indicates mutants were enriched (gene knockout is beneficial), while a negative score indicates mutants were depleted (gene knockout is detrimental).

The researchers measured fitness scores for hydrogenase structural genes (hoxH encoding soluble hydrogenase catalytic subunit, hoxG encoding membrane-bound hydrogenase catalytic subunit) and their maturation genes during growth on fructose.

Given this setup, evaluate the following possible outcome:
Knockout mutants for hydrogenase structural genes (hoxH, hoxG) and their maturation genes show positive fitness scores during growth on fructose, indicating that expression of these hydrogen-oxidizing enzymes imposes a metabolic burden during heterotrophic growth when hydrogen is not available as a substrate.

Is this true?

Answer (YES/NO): YES